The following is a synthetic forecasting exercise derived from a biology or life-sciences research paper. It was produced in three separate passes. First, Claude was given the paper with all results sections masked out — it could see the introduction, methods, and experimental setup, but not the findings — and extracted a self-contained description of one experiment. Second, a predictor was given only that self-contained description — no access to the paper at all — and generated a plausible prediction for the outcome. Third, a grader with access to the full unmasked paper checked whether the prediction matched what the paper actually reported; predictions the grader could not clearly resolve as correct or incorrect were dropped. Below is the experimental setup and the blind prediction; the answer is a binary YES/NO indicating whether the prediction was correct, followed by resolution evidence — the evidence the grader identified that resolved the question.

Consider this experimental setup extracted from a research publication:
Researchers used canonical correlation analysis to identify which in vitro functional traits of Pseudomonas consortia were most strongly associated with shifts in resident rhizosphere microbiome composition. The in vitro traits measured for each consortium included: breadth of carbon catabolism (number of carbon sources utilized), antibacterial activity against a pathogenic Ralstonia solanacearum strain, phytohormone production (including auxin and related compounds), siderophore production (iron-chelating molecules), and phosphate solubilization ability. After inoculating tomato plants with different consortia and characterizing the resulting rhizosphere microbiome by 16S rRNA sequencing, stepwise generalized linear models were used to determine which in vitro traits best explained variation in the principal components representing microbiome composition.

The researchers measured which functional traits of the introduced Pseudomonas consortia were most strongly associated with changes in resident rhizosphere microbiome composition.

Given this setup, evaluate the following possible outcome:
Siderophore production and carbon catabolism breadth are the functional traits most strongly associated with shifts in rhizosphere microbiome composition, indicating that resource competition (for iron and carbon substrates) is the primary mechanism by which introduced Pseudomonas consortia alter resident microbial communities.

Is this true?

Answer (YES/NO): NO